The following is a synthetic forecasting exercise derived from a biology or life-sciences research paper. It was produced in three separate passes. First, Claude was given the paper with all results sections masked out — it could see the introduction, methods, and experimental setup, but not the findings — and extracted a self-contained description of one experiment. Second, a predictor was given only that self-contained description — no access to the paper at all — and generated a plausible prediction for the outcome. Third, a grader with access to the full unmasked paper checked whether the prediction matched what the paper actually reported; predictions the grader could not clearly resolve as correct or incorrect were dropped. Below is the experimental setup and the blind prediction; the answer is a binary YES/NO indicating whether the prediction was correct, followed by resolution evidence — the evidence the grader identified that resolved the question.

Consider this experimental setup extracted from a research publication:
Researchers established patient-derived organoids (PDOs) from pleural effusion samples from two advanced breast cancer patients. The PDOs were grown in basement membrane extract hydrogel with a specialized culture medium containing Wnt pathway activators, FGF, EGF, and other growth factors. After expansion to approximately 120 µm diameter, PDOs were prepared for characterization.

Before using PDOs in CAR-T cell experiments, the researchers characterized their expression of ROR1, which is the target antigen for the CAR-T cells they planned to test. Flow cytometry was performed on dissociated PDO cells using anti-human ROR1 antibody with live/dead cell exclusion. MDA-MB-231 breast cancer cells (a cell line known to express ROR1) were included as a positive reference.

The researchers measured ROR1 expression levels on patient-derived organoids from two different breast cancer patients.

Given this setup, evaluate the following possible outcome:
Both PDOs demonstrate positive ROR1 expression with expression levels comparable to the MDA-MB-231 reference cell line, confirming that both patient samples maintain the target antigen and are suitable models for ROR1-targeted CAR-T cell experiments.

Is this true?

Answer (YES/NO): NO